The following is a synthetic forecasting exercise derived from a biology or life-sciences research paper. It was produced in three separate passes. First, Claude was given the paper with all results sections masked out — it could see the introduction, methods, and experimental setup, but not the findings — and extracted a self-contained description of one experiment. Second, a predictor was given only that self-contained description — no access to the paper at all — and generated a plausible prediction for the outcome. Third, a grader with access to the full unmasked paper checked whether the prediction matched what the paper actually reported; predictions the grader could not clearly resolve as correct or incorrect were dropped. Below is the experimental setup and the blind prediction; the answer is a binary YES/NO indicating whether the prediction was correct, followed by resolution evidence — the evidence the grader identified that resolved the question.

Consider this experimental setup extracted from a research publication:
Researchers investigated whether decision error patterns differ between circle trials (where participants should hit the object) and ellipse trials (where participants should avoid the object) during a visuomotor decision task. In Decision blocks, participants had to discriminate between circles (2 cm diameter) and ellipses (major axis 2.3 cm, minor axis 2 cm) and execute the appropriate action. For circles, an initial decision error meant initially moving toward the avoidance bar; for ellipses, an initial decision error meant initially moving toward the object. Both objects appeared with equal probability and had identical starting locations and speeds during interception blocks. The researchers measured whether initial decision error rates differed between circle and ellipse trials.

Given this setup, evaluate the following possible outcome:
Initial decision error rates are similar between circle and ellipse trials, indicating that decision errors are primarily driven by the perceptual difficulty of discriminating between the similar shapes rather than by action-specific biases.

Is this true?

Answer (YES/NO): NO